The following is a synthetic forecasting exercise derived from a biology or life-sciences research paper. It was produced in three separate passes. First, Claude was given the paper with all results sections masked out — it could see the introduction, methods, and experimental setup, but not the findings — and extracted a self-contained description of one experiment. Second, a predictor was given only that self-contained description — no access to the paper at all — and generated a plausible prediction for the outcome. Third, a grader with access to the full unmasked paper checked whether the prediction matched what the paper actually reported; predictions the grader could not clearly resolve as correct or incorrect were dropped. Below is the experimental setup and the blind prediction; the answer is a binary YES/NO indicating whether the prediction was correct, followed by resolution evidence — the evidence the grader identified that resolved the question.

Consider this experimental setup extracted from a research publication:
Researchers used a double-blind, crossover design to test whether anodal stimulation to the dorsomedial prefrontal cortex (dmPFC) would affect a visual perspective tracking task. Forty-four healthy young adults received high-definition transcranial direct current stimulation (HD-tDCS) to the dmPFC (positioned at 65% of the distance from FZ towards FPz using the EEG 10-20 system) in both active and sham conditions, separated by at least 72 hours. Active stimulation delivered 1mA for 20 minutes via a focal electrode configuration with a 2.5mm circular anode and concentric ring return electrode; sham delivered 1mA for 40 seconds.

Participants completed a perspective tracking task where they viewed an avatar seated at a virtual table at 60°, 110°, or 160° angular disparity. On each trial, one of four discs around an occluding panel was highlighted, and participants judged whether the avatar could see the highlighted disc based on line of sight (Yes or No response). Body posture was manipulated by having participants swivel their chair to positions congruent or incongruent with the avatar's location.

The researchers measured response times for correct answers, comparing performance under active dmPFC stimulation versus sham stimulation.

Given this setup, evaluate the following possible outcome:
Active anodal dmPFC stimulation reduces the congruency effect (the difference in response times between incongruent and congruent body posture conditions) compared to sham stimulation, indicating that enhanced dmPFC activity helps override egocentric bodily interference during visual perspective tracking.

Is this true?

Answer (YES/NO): NO